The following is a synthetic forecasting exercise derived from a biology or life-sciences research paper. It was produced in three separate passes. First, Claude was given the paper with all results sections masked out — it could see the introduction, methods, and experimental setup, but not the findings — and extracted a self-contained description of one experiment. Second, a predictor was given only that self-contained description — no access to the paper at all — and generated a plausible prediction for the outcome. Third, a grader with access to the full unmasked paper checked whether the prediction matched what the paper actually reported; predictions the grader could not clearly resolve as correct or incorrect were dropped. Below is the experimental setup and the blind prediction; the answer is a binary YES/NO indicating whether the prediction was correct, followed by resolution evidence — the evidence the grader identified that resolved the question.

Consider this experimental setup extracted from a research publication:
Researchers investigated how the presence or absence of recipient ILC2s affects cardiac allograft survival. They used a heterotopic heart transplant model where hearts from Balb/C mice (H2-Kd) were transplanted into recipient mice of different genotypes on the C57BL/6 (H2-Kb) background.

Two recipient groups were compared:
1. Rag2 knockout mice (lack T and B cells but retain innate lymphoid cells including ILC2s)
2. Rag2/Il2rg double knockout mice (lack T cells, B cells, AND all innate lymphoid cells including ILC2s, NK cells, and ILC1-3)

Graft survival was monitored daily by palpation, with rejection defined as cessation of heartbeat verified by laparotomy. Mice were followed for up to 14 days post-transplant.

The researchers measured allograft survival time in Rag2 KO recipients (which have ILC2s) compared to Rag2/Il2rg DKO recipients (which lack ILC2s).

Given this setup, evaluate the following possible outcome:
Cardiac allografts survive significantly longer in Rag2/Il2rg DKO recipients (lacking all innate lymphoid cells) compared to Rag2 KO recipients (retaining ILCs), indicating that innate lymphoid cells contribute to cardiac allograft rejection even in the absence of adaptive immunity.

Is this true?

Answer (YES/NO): NO